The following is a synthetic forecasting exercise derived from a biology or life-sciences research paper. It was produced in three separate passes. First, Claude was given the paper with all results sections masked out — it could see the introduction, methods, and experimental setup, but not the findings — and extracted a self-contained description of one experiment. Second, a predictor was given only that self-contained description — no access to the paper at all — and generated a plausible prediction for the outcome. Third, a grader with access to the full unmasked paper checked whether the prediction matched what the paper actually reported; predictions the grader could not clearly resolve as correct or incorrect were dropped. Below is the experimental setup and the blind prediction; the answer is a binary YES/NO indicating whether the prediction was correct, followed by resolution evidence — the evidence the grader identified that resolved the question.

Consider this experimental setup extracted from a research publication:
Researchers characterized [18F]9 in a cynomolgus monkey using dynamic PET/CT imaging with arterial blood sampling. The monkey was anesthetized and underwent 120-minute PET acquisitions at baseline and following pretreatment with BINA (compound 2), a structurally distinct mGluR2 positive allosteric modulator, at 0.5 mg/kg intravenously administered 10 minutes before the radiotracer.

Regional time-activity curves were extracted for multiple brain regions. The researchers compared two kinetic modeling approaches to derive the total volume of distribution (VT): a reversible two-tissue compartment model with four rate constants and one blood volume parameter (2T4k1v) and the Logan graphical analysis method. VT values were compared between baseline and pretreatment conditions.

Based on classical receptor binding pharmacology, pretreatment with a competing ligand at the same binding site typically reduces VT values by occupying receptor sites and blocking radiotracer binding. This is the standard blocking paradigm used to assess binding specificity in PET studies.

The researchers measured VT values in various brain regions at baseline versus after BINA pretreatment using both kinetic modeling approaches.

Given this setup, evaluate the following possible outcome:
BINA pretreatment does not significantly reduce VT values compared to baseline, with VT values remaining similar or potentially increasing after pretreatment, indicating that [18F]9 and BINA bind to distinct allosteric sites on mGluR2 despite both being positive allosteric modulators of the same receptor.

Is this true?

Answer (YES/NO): NO